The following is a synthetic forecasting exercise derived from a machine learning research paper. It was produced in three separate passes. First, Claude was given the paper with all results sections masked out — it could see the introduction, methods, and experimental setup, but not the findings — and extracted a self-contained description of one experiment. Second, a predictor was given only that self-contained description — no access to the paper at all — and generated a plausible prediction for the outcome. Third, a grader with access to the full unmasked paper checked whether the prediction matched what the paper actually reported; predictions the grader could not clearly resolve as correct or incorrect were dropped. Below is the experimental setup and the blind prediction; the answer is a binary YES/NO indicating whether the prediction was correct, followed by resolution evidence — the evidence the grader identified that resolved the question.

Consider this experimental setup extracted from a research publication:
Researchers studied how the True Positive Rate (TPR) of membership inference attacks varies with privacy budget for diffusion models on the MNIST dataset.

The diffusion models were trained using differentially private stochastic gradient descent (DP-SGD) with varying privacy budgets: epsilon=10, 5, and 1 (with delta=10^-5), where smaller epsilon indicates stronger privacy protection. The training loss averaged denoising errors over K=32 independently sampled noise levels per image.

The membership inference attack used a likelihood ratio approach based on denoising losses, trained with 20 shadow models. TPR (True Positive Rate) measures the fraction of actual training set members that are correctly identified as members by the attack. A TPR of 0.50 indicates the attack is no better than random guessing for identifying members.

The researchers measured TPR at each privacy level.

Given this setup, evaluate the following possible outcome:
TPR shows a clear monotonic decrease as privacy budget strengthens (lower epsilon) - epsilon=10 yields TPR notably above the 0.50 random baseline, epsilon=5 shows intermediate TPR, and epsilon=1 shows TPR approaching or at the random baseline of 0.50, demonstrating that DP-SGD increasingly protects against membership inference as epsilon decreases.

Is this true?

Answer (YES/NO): NO